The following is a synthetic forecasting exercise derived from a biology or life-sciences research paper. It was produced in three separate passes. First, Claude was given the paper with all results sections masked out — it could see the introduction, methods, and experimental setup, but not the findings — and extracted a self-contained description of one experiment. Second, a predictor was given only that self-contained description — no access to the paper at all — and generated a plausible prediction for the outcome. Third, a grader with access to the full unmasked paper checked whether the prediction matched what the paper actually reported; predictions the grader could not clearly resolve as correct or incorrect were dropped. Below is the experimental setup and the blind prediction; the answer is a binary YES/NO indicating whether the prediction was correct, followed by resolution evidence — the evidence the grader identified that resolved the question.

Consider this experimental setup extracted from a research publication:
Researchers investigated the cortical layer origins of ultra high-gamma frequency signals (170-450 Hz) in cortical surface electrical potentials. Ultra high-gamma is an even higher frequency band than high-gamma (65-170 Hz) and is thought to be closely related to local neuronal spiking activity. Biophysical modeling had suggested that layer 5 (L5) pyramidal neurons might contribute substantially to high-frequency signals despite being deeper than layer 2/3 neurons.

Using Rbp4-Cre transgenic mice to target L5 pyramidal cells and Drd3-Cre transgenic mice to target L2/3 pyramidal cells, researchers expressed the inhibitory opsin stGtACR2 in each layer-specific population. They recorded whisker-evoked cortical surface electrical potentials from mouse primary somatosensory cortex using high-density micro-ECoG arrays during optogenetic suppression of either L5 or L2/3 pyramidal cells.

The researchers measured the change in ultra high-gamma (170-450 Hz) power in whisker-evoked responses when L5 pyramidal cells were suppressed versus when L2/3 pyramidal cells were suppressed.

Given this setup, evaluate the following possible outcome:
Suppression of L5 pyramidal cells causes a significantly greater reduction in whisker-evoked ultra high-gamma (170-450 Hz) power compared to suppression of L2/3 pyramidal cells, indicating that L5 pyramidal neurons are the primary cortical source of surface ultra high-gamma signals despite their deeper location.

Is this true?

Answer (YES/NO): YES